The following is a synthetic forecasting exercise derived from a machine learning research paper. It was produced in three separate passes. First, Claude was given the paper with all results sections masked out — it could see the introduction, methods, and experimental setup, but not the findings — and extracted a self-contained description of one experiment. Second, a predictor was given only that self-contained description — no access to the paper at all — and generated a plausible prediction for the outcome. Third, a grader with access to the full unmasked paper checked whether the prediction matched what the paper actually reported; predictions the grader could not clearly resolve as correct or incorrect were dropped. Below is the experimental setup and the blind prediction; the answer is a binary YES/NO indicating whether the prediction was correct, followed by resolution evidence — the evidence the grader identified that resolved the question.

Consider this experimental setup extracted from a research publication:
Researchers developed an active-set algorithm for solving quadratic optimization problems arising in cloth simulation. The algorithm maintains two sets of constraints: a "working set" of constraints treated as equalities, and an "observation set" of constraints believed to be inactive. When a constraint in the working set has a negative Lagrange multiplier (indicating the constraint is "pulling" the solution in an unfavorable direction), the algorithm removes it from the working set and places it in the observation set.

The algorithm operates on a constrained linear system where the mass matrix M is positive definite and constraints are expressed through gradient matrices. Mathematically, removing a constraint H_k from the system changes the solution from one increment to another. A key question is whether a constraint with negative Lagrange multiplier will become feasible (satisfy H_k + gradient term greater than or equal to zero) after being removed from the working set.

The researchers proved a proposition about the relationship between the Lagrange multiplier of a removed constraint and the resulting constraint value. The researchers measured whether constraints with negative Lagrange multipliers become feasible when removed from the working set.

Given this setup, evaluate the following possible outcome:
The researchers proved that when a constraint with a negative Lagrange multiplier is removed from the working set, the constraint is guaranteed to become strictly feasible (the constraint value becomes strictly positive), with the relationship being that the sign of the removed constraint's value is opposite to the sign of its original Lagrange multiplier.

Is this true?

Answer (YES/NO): NO